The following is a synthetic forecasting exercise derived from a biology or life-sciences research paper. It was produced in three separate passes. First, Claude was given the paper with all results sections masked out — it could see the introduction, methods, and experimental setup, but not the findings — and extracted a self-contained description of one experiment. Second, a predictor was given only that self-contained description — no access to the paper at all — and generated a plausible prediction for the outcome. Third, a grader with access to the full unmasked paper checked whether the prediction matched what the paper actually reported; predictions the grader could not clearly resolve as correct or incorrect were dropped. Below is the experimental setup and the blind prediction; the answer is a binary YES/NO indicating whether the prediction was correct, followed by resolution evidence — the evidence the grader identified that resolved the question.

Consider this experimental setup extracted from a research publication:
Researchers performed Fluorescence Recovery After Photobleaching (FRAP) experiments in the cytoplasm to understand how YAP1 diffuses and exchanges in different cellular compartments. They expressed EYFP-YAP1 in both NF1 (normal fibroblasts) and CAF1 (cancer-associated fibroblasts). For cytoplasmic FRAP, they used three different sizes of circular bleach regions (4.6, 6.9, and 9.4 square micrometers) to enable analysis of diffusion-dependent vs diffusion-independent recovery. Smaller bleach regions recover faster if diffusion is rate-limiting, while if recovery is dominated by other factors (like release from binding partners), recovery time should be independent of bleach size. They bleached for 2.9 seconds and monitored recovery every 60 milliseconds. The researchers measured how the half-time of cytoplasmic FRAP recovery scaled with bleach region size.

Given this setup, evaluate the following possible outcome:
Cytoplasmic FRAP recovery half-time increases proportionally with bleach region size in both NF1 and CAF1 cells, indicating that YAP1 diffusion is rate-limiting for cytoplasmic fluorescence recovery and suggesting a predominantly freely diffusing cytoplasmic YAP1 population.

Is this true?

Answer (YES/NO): NO